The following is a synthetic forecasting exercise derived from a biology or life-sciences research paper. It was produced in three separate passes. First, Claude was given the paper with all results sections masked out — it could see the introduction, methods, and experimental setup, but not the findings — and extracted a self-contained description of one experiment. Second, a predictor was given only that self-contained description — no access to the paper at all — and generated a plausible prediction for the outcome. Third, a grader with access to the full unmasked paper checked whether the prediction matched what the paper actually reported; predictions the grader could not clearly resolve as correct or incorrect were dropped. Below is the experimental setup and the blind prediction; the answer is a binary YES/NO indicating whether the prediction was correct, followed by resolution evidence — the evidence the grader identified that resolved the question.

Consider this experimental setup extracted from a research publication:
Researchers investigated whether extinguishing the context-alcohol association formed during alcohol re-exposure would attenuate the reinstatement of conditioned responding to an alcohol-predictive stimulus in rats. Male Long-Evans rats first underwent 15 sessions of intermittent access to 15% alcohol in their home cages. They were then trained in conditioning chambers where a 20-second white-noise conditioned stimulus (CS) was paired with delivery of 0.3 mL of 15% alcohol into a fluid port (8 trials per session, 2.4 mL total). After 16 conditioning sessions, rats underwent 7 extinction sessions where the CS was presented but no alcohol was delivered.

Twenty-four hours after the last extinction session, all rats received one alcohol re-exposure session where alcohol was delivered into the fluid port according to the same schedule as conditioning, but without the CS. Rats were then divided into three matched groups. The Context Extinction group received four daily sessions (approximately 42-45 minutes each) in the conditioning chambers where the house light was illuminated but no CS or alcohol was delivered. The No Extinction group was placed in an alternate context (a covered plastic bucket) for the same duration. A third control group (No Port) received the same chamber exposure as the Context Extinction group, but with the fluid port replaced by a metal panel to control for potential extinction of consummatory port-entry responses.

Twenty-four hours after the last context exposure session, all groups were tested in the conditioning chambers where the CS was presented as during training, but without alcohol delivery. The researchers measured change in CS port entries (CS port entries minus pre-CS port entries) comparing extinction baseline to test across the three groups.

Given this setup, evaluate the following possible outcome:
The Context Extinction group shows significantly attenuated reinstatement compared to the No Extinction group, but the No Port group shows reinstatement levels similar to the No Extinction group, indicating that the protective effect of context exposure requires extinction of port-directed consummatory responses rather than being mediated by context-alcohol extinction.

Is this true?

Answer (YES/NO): NO